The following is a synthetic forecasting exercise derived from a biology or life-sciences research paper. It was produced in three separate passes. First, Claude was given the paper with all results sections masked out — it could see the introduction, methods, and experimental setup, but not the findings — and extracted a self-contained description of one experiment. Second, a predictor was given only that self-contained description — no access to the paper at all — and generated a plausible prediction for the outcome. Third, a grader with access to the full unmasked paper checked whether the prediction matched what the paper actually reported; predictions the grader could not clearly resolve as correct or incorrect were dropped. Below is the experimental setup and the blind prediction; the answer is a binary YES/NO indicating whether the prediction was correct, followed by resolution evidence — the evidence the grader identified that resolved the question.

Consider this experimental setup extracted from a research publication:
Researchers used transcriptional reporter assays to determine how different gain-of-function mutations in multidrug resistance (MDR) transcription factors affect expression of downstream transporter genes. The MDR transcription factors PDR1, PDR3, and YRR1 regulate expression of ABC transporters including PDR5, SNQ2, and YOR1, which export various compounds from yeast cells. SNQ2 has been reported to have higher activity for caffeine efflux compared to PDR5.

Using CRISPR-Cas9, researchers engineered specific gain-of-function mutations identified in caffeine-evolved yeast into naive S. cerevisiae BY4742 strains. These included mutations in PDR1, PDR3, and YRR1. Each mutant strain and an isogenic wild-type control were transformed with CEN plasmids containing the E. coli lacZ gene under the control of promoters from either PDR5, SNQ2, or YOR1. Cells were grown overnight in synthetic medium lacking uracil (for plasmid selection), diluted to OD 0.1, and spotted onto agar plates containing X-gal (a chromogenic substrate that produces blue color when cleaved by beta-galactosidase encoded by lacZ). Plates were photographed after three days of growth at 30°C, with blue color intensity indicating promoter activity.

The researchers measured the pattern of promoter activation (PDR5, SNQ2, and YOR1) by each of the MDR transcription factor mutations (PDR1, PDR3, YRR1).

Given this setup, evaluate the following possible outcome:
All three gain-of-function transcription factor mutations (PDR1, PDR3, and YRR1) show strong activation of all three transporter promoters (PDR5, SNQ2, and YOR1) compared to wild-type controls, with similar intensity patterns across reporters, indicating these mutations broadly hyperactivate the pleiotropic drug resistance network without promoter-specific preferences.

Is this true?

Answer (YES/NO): NO